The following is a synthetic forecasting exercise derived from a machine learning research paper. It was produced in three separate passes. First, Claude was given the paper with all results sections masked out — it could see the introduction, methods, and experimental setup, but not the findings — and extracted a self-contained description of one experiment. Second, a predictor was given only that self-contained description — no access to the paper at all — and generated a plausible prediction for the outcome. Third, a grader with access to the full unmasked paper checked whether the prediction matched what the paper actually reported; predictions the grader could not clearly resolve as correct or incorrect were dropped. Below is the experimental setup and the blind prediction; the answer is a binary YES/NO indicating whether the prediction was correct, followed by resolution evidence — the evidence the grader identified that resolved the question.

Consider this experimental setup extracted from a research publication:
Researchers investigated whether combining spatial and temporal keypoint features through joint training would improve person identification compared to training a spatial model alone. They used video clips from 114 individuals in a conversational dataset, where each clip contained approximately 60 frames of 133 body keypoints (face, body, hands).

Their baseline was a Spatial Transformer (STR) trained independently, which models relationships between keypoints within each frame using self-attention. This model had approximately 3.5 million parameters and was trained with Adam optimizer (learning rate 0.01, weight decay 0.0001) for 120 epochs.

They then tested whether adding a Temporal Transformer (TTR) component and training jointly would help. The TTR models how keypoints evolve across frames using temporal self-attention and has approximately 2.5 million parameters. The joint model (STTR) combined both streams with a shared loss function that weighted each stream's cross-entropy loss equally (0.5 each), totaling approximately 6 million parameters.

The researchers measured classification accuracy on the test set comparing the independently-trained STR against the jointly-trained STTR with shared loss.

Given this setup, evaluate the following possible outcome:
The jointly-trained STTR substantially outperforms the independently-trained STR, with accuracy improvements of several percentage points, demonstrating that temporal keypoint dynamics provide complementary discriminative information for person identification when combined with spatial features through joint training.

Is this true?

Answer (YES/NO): NO